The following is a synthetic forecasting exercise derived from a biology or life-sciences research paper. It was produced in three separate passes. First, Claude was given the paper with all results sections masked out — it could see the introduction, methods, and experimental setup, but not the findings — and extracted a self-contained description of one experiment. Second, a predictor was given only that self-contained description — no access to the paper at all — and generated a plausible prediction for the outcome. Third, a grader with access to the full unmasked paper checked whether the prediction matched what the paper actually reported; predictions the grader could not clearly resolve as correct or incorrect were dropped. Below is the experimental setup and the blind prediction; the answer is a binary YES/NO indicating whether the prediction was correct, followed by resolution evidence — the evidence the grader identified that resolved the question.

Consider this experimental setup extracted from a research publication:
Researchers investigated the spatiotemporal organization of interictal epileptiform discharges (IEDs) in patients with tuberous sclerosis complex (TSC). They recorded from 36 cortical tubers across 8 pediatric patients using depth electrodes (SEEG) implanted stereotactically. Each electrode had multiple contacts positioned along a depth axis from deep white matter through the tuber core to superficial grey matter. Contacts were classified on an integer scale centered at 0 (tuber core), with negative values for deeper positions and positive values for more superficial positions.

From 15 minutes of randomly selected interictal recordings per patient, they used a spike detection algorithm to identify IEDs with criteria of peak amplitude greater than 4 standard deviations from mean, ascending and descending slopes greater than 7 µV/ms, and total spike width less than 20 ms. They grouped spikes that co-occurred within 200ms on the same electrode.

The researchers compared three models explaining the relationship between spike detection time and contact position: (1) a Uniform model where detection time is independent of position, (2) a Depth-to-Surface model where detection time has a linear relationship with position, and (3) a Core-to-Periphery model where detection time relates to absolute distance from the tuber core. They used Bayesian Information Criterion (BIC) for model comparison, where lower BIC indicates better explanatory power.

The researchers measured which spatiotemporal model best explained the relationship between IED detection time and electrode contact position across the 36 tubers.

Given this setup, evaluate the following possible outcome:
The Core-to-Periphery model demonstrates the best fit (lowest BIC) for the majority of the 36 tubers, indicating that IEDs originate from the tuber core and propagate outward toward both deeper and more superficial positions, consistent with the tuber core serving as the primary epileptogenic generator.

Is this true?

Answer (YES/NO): YES